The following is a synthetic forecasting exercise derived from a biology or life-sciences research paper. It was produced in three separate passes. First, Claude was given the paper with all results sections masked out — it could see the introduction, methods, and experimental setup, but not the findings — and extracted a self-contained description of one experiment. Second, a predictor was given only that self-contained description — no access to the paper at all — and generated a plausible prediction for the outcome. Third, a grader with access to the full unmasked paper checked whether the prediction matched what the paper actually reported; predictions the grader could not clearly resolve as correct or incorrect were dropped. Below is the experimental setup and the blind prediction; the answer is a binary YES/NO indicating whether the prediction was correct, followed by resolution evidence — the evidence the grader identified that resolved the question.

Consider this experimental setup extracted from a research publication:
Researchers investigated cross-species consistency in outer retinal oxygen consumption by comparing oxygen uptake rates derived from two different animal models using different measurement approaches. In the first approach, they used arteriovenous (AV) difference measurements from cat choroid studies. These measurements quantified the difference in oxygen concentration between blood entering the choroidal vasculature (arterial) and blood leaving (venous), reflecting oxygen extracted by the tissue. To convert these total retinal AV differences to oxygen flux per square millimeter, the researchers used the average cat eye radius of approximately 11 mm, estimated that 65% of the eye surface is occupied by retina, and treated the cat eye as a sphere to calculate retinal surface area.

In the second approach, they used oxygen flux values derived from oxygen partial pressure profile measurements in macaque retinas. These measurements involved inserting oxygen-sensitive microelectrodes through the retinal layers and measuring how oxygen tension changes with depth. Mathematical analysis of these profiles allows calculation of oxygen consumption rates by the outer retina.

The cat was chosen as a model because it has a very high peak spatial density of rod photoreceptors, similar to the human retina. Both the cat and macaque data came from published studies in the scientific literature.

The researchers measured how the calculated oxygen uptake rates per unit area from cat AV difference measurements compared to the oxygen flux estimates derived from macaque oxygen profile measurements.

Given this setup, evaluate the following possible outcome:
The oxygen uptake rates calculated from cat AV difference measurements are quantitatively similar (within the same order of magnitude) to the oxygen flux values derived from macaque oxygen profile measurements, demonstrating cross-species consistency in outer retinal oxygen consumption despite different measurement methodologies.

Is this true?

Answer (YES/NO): YES